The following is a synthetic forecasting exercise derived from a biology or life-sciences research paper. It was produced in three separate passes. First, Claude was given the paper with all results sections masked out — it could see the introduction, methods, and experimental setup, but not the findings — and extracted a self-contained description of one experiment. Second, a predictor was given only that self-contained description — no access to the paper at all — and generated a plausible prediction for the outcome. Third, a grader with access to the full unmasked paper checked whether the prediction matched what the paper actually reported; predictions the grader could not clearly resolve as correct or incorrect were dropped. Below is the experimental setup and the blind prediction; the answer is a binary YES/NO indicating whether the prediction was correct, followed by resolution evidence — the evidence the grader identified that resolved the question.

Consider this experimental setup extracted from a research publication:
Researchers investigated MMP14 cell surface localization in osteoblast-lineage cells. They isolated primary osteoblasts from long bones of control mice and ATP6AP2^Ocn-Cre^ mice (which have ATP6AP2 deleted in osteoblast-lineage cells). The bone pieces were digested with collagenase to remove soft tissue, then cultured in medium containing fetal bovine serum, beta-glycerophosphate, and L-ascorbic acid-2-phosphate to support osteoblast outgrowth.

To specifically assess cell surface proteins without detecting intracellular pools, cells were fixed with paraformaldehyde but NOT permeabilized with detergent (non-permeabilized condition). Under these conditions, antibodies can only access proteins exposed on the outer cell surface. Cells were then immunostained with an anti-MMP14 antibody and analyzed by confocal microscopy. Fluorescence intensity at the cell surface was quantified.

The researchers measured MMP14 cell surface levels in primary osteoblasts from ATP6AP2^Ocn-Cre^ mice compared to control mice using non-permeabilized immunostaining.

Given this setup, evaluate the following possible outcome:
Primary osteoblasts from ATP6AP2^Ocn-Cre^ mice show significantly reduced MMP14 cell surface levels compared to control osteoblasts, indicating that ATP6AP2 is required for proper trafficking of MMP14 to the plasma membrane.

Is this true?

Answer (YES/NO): YES